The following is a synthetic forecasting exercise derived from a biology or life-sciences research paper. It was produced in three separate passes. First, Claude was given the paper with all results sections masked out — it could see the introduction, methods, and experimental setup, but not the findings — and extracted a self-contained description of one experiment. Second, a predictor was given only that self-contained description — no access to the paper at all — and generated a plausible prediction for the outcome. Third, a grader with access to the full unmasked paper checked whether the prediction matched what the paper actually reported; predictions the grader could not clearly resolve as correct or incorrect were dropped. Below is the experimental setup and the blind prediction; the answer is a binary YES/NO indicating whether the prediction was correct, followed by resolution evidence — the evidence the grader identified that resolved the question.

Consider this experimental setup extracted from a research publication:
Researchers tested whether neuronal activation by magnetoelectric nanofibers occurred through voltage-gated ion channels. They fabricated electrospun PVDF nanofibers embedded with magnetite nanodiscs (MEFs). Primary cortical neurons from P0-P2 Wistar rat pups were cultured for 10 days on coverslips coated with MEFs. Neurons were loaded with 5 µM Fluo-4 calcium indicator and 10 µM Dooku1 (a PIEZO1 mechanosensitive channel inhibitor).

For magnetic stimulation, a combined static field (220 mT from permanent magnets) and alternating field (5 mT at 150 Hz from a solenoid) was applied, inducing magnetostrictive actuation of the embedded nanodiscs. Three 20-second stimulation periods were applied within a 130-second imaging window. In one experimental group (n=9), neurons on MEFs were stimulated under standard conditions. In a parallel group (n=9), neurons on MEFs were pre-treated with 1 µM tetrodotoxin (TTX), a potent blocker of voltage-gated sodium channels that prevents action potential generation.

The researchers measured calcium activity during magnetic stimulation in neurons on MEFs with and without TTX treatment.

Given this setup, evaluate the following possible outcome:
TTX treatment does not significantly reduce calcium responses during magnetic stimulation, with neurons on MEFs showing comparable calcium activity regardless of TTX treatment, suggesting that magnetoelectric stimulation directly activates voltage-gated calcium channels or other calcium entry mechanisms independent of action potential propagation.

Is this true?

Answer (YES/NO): NO